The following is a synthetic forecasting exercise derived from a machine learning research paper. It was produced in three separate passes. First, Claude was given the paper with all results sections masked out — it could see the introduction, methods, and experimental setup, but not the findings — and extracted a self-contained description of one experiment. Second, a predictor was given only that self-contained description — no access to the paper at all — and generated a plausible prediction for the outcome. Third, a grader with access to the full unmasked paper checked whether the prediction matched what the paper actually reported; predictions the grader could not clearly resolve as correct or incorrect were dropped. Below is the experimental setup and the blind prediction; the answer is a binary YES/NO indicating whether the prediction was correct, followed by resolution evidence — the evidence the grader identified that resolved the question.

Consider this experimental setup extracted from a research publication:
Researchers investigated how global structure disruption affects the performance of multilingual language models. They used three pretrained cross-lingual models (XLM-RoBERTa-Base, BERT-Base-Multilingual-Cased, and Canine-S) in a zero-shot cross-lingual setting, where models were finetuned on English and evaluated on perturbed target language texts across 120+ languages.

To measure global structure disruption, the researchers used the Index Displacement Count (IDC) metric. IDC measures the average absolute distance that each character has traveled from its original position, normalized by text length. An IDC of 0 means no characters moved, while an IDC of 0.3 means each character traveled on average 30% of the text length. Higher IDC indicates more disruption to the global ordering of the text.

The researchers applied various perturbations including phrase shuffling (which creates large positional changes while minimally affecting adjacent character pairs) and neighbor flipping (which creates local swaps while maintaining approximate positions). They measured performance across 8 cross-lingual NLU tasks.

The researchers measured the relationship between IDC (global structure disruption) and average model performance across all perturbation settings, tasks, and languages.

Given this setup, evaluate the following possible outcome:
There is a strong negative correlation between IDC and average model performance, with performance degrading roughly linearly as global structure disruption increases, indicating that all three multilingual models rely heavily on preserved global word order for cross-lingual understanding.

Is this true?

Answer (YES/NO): NO